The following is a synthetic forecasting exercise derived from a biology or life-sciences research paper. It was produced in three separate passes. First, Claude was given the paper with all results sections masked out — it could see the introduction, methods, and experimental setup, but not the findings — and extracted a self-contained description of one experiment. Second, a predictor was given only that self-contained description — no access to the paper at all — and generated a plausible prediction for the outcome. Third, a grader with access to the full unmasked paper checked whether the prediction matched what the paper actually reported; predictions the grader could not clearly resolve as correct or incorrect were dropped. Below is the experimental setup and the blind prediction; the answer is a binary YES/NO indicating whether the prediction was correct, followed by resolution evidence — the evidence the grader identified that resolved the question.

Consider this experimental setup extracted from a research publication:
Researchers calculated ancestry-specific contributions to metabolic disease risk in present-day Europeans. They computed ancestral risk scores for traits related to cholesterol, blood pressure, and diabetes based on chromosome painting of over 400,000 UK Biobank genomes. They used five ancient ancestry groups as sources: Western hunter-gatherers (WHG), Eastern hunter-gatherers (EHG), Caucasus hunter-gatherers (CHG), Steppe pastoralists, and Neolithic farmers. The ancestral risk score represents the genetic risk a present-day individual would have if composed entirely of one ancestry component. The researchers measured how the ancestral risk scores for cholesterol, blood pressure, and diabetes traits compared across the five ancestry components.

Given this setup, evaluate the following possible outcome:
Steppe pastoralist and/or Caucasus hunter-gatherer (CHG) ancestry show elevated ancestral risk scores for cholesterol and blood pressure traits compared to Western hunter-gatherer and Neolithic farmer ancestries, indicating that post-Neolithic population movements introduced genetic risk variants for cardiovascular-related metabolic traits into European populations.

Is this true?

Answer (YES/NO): NO